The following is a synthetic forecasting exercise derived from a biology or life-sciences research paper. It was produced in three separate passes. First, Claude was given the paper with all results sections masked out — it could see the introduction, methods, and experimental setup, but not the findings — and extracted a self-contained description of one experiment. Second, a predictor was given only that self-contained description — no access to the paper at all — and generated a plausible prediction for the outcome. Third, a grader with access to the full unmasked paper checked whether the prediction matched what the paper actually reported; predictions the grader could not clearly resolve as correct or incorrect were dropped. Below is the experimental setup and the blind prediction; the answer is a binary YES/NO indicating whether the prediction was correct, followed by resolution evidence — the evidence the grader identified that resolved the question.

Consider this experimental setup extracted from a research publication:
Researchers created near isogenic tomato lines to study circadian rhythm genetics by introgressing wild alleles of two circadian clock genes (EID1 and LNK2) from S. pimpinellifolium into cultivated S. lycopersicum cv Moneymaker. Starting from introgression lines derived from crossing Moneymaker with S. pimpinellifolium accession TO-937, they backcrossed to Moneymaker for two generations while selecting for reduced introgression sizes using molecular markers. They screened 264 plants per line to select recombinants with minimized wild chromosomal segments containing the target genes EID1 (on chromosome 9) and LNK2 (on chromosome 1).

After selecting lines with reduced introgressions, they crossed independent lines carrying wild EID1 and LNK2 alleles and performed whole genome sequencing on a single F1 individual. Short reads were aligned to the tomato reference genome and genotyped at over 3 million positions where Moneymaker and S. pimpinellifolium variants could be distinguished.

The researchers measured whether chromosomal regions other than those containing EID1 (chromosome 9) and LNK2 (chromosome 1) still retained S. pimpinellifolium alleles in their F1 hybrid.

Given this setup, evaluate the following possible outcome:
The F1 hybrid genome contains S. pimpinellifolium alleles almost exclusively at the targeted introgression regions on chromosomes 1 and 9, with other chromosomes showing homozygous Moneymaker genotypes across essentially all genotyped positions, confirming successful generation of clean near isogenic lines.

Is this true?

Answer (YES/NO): NO